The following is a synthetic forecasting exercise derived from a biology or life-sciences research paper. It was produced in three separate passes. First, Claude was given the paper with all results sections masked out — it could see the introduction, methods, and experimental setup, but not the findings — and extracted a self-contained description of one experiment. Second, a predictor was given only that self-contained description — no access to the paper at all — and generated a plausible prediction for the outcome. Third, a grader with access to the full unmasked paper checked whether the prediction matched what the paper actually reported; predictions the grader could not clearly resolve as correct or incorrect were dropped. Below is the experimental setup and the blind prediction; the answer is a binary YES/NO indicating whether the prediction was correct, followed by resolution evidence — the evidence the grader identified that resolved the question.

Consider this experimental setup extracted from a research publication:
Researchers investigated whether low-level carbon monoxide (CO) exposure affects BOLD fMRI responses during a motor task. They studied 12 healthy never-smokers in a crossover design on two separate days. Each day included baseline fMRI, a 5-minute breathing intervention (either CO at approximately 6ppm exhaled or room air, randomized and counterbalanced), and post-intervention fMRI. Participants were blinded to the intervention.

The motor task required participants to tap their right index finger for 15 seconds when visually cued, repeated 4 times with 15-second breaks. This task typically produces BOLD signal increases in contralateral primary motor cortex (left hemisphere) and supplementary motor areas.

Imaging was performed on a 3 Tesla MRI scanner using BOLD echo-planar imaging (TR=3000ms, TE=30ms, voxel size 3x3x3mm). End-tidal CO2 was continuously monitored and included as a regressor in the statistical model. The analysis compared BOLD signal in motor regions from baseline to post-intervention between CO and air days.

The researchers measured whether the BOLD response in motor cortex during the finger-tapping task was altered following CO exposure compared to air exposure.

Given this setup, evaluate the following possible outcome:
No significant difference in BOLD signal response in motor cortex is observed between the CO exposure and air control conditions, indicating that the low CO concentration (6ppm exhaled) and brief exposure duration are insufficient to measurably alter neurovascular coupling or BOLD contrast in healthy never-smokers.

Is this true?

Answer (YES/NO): NO